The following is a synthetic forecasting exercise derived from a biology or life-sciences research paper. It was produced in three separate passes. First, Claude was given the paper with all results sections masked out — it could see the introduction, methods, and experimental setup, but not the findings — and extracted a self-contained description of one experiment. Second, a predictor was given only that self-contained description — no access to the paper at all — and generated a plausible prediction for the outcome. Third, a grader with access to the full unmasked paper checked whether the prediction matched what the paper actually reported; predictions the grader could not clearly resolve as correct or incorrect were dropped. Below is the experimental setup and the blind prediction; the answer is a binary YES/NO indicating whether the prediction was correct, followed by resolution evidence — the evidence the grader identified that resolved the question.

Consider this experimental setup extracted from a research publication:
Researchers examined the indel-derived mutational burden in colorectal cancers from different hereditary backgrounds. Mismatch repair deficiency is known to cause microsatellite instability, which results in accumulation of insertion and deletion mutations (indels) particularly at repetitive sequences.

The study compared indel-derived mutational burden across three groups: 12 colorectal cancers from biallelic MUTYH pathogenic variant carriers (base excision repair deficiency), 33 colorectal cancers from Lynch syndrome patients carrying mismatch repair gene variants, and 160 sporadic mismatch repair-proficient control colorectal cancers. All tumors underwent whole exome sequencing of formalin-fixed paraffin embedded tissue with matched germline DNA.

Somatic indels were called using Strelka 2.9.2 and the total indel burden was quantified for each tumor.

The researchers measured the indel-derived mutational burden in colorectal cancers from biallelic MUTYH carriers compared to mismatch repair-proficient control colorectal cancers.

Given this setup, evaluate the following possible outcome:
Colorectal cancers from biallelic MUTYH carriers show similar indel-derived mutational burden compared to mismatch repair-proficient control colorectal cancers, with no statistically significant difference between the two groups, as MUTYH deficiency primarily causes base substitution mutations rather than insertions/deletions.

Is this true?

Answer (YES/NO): YES